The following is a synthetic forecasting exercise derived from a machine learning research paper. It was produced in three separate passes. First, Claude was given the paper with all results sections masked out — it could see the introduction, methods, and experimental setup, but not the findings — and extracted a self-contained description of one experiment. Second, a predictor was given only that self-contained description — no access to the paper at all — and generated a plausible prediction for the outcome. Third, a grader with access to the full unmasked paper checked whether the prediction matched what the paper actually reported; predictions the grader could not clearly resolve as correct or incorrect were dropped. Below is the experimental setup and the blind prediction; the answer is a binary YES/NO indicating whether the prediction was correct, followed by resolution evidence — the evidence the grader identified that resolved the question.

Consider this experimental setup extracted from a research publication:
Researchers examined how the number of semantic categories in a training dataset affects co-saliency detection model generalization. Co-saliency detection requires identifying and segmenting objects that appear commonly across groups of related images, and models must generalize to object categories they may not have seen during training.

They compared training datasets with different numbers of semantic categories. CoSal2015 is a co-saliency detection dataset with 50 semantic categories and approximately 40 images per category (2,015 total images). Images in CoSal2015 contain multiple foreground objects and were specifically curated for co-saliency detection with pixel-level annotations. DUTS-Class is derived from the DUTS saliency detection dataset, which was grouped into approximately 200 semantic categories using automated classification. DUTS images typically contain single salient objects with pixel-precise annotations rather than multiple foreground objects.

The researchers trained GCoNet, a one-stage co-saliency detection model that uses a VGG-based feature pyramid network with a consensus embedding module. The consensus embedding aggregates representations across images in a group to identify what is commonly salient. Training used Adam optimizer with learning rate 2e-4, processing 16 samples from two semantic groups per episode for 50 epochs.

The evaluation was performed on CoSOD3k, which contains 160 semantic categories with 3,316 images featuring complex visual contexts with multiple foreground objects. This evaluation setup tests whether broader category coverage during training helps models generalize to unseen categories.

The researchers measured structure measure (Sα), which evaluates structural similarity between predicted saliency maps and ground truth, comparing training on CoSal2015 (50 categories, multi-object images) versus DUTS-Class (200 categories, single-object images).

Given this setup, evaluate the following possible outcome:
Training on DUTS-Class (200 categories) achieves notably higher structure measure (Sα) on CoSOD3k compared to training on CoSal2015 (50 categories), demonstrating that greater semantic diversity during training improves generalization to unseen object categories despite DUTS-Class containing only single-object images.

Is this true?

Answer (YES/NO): YES